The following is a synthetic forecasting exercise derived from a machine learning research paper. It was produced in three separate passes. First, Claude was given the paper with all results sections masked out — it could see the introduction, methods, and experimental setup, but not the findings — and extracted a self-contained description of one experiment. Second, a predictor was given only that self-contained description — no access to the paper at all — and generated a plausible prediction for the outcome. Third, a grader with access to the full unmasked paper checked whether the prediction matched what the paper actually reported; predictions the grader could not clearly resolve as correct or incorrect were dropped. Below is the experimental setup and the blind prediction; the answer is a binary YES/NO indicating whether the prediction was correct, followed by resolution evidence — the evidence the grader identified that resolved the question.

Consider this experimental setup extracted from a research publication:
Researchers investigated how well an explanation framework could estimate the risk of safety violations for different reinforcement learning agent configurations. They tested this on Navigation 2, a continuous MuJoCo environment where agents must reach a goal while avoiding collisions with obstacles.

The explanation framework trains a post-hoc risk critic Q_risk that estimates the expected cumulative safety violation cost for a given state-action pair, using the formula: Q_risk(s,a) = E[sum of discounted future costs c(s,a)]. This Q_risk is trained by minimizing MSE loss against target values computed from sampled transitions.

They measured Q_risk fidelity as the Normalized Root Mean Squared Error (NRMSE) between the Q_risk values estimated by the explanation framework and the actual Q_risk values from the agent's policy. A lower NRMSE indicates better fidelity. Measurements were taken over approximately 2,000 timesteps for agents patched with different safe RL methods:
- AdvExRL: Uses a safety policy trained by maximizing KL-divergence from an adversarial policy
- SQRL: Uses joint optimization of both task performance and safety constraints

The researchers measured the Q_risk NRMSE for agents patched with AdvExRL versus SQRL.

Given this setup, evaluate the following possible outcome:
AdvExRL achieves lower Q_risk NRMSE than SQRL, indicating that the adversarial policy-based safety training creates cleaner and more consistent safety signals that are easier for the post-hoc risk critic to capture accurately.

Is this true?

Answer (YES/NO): YES